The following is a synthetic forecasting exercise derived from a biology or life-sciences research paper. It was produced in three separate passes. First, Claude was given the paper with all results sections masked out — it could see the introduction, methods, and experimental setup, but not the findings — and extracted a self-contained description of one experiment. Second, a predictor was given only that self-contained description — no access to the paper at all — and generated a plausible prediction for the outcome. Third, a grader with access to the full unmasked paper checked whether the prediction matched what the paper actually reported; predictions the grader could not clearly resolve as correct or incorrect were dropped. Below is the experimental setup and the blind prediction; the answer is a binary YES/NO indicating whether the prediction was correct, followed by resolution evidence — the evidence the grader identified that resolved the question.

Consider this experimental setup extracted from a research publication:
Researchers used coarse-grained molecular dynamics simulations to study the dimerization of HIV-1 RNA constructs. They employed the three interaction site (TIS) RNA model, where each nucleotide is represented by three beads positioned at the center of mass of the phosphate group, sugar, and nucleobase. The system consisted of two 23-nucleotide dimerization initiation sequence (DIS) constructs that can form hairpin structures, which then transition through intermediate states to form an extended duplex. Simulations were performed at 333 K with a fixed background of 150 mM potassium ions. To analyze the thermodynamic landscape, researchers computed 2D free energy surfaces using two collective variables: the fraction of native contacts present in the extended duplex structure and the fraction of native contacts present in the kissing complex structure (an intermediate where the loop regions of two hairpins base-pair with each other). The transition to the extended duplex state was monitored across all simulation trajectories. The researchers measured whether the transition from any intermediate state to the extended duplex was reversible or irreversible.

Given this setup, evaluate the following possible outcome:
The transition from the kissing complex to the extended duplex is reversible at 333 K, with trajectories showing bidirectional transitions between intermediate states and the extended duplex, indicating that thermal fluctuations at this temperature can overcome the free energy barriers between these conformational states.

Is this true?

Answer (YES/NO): NO